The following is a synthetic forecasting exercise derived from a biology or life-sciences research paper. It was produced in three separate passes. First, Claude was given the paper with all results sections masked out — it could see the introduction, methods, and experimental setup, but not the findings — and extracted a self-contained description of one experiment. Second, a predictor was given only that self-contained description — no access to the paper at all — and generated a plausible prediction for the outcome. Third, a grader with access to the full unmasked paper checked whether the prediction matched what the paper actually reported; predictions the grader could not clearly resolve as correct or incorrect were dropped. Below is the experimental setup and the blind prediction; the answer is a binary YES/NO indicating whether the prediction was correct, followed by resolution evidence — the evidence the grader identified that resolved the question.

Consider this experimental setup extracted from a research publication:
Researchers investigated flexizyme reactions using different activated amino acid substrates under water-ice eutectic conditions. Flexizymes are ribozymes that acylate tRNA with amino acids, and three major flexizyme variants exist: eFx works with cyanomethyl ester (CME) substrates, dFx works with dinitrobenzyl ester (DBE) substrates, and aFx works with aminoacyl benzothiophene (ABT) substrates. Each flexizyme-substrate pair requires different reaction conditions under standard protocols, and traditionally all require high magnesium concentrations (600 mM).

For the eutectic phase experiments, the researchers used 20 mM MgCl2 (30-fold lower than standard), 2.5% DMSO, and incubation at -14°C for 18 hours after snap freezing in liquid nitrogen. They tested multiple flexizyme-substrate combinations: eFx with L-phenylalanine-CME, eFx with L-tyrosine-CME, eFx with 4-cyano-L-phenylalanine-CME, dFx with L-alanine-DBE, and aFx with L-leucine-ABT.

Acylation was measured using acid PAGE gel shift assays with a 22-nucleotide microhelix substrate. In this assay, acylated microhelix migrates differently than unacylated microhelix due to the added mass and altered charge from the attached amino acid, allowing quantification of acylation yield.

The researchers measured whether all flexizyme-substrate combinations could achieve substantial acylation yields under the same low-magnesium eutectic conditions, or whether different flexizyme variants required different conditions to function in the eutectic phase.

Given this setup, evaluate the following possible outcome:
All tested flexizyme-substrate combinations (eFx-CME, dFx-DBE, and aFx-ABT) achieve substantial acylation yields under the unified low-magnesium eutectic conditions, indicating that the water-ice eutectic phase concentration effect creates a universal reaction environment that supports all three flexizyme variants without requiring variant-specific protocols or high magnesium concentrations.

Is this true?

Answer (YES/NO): YES